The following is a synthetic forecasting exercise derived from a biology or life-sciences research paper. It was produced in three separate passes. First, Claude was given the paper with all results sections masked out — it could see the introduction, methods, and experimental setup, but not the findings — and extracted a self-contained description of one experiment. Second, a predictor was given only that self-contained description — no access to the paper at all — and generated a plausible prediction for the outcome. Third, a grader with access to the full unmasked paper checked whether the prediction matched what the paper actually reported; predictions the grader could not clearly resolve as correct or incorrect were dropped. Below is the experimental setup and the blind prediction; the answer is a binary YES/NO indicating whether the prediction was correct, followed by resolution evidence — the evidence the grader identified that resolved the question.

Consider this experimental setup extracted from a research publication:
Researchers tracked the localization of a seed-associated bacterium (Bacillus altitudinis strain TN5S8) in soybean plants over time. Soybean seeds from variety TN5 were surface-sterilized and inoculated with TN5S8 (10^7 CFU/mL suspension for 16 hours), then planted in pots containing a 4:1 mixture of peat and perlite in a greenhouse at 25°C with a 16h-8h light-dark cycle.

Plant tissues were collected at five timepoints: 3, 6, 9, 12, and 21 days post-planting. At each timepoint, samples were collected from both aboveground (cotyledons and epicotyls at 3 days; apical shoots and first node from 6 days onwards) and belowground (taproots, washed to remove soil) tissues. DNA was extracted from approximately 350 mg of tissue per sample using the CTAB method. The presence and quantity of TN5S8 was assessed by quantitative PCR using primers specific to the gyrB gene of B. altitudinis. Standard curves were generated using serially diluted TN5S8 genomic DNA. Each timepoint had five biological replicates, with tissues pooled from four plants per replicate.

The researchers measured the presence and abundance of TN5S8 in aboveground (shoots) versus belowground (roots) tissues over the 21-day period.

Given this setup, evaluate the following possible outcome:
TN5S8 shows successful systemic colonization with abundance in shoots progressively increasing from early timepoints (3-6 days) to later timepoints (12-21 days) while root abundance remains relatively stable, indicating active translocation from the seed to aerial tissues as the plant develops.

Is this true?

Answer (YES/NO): NO